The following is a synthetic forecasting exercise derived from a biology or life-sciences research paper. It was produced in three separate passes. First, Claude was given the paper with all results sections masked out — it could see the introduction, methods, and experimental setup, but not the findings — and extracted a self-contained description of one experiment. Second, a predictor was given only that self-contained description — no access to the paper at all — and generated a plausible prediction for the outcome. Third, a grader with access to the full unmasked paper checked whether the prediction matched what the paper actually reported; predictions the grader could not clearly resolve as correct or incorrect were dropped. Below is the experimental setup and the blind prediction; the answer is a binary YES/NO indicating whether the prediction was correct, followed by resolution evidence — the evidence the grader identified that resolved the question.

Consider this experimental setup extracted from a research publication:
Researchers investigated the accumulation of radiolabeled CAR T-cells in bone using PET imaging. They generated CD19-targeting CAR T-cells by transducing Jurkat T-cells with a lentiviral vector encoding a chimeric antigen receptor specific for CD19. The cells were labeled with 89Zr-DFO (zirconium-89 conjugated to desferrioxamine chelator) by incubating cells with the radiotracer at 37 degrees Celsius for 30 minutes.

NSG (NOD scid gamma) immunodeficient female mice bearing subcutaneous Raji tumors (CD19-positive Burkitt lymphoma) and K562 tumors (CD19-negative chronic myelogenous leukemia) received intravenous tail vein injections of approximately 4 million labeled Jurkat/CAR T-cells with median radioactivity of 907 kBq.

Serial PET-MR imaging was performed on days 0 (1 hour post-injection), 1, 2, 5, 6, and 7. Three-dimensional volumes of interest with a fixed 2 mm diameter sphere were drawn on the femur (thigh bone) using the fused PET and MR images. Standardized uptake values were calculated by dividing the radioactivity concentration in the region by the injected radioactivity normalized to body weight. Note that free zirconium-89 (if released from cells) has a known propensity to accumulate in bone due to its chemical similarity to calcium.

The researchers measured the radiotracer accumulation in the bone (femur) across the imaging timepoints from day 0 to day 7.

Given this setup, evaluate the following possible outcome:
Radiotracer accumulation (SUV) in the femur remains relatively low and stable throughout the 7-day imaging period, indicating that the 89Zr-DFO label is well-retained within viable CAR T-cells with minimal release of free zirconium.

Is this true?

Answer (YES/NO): YES